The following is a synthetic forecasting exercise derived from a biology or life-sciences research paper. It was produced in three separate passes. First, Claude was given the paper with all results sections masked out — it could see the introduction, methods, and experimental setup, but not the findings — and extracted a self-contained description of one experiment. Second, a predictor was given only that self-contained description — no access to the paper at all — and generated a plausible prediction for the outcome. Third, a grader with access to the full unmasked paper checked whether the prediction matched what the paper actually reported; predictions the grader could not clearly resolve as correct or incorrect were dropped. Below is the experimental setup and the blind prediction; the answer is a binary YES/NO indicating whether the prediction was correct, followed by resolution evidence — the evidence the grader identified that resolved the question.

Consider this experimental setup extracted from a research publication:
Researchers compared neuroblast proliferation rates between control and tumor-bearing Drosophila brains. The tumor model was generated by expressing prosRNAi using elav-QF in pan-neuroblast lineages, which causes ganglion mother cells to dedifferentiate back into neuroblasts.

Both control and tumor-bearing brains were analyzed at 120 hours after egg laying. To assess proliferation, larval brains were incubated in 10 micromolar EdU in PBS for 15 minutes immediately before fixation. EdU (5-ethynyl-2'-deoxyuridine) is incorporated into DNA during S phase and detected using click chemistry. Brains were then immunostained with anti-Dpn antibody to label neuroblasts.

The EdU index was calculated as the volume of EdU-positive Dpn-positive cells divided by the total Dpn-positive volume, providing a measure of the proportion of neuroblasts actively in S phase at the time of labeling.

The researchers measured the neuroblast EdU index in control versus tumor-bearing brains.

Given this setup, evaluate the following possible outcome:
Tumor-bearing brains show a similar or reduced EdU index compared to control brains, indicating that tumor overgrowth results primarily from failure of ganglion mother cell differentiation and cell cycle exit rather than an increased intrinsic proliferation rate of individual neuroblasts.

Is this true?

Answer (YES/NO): NO